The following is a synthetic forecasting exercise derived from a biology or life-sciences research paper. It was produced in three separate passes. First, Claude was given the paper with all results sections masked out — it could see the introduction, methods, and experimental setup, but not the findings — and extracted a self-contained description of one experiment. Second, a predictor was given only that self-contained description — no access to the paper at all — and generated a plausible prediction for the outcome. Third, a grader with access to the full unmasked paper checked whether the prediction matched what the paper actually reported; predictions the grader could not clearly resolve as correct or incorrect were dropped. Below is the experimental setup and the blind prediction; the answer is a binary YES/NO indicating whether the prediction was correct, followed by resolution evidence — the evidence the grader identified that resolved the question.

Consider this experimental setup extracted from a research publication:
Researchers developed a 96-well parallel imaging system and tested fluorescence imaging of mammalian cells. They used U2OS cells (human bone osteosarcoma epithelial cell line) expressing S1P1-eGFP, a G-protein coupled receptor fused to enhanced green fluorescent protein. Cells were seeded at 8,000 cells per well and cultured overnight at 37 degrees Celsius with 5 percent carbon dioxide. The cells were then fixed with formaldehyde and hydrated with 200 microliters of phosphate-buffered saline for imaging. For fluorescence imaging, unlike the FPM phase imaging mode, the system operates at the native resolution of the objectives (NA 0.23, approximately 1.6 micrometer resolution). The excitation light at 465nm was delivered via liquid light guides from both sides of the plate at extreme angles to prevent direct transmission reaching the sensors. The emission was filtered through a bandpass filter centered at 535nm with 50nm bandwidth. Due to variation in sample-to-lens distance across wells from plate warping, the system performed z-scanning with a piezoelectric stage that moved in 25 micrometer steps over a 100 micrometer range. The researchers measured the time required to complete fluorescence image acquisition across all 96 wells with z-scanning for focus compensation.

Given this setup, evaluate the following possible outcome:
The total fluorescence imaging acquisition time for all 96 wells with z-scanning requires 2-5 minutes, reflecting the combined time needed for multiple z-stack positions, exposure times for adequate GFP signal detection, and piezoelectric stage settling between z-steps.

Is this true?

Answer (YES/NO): NO